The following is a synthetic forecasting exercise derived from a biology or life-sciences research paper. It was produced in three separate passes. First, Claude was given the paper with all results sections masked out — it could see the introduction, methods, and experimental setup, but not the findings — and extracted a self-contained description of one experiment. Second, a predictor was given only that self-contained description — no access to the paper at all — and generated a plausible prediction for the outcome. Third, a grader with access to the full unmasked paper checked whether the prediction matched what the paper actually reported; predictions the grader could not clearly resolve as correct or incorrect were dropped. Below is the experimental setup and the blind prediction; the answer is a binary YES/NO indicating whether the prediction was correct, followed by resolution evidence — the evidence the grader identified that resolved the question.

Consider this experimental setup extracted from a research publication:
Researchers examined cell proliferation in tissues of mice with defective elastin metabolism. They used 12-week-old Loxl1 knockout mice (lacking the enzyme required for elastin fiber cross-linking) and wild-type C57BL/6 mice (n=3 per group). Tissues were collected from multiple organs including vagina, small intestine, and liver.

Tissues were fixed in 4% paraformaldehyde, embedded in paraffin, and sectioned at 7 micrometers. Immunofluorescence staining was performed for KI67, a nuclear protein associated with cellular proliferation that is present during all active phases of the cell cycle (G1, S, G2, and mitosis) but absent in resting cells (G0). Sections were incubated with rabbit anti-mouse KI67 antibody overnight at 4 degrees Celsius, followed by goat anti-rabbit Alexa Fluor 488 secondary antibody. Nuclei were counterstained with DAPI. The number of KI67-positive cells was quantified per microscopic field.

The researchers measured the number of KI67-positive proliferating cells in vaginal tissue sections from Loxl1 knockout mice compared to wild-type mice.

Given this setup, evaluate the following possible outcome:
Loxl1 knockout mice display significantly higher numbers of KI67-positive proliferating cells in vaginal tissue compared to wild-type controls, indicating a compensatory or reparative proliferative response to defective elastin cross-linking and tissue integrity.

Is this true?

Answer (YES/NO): YES